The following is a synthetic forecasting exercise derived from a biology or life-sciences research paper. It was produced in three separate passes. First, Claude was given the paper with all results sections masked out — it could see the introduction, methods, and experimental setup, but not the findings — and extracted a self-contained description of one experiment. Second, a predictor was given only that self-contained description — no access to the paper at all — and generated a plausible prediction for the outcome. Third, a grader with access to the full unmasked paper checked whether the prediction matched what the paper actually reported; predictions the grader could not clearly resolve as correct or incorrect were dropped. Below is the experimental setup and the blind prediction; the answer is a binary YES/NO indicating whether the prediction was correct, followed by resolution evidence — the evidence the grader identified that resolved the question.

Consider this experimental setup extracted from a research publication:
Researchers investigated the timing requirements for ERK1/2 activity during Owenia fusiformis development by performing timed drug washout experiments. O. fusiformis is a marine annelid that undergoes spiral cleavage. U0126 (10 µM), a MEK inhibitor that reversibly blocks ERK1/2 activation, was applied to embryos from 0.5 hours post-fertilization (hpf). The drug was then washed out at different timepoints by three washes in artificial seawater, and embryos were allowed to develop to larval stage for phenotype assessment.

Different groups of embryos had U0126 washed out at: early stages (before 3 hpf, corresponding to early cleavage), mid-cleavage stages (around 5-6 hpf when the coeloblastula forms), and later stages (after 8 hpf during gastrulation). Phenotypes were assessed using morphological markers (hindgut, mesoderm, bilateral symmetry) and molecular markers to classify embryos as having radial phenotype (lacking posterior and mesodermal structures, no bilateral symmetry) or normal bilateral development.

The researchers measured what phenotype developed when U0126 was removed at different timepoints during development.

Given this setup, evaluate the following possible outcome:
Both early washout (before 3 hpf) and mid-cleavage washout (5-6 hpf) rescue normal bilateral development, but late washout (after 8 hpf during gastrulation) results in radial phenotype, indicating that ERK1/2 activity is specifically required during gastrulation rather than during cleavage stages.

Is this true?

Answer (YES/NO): NO